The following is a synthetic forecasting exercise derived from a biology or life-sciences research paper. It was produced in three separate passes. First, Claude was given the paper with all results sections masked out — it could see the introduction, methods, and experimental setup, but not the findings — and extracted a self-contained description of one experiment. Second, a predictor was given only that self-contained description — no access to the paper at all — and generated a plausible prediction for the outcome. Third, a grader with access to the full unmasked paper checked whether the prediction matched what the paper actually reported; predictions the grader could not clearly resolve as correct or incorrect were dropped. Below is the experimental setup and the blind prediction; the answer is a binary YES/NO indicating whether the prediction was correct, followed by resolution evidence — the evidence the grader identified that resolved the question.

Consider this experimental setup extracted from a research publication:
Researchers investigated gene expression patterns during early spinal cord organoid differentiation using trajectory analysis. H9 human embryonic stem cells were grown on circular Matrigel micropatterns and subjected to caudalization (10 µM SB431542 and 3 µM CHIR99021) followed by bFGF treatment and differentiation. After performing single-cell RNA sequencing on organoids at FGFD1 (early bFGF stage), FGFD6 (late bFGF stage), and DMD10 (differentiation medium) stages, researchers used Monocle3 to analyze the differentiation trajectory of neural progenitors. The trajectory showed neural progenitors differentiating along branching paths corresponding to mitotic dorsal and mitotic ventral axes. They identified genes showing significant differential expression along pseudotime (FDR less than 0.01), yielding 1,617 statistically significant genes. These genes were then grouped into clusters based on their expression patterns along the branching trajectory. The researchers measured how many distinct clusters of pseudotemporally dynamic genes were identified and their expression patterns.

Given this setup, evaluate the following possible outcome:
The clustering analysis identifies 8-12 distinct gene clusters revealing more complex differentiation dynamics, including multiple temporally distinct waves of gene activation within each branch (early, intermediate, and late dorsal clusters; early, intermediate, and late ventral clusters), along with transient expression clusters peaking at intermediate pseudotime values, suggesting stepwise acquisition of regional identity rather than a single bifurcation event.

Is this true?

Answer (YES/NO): NO